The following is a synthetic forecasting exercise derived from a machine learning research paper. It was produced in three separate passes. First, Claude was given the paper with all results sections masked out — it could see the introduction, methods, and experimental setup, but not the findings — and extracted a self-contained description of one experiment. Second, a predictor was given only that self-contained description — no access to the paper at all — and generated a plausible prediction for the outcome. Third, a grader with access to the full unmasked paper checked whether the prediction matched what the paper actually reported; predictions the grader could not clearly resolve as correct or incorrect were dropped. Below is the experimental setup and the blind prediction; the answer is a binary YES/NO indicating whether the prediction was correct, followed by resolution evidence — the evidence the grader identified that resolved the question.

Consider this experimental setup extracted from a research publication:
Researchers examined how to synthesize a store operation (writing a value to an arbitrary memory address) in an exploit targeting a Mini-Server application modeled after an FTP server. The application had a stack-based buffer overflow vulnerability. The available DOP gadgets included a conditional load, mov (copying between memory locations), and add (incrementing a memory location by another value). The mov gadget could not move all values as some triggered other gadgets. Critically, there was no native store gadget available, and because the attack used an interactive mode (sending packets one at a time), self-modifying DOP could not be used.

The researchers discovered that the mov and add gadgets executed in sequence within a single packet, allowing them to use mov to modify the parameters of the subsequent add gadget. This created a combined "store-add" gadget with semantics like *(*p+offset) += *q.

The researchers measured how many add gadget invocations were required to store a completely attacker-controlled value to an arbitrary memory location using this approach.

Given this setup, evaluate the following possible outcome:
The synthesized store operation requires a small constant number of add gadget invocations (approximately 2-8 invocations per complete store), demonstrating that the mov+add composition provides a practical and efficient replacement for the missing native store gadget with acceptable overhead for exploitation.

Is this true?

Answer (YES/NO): NO